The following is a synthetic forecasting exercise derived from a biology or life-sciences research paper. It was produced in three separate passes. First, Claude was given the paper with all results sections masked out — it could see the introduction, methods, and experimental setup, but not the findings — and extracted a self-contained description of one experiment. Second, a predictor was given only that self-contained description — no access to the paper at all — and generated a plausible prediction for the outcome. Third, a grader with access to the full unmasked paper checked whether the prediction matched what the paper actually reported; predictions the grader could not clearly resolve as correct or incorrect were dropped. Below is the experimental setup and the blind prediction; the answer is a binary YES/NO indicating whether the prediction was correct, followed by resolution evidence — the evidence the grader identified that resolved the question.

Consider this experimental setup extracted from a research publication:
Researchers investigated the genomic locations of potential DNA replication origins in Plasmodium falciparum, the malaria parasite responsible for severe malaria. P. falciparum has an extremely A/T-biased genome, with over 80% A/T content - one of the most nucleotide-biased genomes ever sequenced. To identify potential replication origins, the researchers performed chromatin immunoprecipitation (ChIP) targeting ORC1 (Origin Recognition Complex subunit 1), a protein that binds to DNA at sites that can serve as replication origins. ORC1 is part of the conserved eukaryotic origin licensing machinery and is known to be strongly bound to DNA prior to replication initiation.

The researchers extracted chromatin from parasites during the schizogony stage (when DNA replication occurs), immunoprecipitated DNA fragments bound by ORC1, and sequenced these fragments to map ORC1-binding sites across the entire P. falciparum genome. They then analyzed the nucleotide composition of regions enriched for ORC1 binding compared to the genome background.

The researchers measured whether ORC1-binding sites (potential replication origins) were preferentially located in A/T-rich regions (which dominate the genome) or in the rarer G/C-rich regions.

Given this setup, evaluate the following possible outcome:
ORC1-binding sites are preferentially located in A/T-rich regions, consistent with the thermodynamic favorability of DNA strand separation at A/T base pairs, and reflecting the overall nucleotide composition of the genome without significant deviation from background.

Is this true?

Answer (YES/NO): NO